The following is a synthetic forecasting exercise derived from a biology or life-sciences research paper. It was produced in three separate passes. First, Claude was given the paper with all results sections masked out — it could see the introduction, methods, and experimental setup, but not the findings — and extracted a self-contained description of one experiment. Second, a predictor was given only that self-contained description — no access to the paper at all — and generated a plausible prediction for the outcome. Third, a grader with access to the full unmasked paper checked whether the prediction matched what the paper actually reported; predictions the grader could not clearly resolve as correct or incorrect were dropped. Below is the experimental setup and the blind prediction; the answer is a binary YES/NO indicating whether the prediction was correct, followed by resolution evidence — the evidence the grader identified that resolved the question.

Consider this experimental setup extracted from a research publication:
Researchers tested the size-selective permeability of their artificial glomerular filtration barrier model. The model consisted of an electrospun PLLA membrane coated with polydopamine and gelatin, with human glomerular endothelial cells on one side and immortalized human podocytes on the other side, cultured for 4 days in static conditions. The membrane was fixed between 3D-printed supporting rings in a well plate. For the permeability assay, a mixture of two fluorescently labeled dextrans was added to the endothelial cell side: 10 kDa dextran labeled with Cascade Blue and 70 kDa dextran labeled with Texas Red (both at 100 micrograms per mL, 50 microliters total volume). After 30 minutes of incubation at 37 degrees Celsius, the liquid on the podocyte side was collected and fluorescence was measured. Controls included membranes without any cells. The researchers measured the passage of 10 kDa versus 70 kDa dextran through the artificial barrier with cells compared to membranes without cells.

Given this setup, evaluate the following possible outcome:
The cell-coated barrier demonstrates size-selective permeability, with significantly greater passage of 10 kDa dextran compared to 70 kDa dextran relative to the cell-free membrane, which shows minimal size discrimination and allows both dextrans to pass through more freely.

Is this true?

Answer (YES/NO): YES